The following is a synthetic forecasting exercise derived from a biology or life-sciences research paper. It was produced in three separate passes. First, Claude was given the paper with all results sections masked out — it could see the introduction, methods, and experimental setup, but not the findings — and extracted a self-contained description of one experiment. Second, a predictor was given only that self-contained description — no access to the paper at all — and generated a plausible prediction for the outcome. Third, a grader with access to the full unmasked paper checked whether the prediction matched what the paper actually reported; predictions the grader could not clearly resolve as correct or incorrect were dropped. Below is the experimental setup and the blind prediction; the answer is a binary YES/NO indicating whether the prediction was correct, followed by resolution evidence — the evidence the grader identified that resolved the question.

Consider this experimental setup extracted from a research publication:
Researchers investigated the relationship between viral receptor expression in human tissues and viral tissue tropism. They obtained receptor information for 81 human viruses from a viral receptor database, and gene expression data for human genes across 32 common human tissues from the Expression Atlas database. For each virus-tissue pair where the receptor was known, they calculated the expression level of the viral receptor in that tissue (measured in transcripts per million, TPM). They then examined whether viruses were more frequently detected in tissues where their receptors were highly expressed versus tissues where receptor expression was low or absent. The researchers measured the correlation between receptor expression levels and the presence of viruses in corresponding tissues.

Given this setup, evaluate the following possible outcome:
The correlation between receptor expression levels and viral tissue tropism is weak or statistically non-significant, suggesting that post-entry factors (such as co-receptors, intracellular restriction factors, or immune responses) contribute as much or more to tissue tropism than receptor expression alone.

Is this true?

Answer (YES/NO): YES